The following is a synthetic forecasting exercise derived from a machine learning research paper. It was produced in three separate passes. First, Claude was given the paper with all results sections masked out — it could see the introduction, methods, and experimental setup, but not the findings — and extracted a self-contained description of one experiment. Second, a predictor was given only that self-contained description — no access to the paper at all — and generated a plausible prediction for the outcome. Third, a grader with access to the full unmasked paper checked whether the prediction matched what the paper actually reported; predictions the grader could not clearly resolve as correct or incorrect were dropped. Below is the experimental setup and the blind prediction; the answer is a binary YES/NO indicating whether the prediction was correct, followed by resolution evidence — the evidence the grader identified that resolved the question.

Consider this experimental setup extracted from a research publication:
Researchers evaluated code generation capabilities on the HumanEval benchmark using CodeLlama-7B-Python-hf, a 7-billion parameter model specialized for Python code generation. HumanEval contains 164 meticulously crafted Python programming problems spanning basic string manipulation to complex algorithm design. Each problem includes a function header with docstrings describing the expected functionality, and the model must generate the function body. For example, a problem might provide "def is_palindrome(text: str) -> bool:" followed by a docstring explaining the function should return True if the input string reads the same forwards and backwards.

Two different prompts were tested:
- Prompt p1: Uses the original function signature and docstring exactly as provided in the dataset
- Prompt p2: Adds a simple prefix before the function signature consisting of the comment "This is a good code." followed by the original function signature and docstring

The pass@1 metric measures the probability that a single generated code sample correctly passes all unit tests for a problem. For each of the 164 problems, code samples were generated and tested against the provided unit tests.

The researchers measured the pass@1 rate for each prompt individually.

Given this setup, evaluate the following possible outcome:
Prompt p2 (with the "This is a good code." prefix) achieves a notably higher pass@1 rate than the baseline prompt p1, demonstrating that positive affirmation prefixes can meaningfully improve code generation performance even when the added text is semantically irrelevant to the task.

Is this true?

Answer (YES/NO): NO